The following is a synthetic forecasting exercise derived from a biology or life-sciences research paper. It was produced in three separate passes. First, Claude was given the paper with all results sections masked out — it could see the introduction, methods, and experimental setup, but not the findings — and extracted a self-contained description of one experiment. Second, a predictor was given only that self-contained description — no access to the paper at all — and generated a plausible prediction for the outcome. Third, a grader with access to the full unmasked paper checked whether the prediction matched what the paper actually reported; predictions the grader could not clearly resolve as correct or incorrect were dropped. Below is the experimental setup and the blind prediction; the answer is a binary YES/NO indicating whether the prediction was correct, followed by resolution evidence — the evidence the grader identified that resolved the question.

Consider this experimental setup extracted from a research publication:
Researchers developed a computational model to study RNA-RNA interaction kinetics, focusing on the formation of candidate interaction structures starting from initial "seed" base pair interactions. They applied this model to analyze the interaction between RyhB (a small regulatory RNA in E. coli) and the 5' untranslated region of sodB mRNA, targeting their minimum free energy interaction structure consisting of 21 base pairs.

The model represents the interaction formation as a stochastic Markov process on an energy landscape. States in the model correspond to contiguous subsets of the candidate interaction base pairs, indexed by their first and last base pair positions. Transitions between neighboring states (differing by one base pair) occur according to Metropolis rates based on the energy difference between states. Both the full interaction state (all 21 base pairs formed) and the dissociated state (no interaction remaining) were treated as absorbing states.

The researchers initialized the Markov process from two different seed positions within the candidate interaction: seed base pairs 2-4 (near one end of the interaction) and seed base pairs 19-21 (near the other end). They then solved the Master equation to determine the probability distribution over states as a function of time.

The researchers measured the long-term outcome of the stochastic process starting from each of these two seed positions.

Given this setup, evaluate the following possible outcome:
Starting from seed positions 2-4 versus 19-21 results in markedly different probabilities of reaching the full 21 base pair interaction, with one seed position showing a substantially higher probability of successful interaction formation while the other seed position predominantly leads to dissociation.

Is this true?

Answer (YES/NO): YES